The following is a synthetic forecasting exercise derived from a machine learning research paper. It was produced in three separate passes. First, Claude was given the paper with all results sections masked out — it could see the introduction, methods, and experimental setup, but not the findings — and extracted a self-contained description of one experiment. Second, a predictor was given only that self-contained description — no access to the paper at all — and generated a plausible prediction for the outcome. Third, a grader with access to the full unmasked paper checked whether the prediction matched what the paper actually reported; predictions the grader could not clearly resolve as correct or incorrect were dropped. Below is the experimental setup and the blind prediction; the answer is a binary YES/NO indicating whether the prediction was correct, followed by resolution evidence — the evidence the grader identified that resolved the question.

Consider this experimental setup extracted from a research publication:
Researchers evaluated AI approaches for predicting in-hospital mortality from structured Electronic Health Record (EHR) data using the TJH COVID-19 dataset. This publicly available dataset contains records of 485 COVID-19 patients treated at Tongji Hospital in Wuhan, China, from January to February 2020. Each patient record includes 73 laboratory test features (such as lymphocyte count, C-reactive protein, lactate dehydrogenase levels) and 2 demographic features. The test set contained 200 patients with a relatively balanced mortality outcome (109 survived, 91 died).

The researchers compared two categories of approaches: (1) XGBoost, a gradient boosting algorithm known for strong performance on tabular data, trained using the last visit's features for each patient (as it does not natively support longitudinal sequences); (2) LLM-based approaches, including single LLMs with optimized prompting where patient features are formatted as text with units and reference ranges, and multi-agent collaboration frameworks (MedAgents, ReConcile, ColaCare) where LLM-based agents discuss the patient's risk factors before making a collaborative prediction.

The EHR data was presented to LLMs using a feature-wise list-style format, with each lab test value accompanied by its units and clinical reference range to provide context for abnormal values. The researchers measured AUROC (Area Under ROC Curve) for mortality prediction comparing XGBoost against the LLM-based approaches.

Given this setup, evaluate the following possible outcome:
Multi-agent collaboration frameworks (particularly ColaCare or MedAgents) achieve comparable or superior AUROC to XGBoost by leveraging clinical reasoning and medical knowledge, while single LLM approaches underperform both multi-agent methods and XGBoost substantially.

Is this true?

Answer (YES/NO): NO